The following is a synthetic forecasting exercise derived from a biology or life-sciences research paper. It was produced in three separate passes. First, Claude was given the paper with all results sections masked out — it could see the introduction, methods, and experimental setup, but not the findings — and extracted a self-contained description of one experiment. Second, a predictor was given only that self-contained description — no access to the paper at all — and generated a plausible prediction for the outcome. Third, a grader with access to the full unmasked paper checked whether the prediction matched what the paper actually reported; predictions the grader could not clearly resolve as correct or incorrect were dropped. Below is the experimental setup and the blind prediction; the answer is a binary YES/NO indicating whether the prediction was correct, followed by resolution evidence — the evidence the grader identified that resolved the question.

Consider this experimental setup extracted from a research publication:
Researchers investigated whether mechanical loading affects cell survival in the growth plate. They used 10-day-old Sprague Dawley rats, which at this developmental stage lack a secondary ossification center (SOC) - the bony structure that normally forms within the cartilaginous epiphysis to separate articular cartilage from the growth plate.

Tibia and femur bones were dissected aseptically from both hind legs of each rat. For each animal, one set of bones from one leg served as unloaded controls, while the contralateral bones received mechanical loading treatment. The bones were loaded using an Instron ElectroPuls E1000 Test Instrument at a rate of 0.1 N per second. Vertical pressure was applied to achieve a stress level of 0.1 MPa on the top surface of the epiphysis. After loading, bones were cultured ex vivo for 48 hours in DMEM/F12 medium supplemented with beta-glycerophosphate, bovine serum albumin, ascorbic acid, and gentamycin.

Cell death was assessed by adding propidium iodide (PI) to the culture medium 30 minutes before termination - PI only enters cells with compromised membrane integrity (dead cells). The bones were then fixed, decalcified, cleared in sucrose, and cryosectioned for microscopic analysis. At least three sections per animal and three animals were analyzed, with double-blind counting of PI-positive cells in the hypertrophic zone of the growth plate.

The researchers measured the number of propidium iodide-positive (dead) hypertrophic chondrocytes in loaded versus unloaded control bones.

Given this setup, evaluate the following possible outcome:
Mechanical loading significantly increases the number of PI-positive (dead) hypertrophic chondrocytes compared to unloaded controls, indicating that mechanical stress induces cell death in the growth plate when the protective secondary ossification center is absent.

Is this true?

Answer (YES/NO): YES